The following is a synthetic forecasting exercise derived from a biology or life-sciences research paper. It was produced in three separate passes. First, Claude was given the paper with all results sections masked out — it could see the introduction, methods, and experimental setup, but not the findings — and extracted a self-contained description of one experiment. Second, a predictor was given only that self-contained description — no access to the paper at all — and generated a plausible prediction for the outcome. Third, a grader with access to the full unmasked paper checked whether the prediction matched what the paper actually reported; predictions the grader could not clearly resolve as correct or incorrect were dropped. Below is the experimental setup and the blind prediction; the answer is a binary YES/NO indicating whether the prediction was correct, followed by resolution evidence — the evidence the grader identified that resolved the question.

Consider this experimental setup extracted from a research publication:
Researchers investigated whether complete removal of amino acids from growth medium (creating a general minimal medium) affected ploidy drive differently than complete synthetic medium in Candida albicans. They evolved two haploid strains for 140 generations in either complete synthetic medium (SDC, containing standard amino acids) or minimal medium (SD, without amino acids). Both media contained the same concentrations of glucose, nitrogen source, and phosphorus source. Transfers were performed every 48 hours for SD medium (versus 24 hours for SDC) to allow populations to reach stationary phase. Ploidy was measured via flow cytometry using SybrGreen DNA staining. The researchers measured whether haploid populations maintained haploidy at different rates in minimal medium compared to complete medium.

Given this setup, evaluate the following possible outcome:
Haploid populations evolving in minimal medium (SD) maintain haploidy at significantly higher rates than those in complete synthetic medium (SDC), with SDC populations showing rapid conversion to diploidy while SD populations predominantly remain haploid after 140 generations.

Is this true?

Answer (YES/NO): YES